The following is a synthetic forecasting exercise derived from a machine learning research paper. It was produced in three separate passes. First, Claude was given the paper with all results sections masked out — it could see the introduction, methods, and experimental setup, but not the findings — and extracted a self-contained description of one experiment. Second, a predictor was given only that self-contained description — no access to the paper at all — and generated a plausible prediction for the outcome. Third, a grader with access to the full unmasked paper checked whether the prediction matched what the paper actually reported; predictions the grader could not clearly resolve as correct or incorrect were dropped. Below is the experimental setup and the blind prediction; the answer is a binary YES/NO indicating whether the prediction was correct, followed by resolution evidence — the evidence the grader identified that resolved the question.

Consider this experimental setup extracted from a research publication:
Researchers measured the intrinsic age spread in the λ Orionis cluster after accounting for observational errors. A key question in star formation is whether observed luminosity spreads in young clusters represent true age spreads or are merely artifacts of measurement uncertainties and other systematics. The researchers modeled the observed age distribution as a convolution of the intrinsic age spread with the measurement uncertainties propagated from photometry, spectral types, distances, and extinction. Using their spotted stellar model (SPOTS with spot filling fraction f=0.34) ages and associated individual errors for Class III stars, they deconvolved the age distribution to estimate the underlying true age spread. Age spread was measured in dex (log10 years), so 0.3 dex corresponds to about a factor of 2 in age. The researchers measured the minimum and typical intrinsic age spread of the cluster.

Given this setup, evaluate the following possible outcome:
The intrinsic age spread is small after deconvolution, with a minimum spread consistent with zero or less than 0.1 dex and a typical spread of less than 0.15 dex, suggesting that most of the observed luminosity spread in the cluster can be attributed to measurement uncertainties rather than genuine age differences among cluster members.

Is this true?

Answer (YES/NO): NO